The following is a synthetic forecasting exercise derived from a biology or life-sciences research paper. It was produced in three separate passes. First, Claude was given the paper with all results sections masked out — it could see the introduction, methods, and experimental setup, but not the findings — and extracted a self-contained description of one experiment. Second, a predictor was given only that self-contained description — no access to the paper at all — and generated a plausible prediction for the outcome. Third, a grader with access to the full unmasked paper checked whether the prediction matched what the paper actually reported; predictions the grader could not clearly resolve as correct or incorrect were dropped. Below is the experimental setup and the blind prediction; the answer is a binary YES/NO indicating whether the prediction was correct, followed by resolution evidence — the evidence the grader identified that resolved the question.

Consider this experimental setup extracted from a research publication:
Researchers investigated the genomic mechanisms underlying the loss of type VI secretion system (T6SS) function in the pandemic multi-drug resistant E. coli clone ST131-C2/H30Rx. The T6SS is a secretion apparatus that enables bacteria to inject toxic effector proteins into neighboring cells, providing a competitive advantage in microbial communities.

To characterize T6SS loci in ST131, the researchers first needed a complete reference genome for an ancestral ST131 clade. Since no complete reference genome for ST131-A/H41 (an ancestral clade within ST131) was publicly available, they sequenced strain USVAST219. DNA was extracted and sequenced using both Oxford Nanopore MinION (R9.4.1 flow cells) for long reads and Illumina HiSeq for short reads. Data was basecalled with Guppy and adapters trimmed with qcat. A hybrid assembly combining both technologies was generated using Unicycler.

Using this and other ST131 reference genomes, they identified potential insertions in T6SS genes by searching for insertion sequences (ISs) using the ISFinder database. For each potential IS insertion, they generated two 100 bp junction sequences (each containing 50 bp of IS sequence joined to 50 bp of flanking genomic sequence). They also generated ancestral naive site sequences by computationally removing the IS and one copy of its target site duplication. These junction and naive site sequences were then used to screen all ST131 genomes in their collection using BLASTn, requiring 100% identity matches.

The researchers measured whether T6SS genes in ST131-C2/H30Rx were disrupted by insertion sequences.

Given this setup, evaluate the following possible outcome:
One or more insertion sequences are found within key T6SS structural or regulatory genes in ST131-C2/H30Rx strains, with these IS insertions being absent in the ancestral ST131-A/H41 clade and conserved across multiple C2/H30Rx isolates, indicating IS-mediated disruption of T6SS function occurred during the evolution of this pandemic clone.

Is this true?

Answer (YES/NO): YES